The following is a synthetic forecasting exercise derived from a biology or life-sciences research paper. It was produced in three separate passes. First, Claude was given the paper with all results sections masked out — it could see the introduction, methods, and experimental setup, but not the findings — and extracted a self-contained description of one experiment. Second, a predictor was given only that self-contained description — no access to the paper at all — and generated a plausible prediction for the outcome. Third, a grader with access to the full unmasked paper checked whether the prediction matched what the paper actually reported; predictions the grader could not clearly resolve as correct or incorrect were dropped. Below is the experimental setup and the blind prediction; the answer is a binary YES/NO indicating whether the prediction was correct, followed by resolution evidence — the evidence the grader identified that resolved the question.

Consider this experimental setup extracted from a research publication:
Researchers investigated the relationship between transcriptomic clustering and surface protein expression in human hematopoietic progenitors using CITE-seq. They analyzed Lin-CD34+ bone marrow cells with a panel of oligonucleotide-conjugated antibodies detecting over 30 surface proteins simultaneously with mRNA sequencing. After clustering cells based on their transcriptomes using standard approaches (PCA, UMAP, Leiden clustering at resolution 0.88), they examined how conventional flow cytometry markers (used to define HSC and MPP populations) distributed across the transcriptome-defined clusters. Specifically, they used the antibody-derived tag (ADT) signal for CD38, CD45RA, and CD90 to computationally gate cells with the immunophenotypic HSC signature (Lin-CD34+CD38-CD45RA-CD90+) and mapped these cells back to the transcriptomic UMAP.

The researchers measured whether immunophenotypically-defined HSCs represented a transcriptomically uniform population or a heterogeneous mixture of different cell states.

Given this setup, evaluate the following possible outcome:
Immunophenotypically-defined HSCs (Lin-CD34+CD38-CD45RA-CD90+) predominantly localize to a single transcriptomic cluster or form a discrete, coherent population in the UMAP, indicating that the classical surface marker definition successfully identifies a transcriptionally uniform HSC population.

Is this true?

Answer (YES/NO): NO